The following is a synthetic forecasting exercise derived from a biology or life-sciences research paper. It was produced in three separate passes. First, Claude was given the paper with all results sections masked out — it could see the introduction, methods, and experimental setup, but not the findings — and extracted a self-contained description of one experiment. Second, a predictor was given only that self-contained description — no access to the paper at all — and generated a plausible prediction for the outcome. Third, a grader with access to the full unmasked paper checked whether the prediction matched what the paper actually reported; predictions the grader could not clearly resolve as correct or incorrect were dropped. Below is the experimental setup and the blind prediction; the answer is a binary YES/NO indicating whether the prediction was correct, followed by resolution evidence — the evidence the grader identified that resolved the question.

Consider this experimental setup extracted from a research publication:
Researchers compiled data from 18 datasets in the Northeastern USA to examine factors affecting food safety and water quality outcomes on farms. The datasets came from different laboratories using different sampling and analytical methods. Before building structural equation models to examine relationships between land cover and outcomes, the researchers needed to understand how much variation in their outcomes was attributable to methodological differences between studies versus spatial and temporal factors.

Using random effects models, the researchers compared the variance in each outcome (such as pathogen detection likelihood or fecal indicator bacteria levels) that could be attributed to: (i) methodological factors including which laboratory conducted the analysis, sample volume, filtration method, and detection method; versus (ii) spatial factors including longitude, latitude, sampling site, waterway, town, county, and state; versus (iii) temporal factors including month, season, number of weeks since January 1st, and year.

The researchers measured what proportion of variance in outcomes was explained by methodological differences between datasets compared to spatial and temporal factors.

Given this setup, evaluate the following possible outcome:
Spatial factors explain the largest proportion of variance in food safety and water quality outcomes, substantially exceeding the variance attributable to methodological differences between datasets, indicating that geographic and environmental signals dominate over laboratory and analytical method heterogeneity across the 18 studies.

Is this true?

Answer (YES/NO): YES